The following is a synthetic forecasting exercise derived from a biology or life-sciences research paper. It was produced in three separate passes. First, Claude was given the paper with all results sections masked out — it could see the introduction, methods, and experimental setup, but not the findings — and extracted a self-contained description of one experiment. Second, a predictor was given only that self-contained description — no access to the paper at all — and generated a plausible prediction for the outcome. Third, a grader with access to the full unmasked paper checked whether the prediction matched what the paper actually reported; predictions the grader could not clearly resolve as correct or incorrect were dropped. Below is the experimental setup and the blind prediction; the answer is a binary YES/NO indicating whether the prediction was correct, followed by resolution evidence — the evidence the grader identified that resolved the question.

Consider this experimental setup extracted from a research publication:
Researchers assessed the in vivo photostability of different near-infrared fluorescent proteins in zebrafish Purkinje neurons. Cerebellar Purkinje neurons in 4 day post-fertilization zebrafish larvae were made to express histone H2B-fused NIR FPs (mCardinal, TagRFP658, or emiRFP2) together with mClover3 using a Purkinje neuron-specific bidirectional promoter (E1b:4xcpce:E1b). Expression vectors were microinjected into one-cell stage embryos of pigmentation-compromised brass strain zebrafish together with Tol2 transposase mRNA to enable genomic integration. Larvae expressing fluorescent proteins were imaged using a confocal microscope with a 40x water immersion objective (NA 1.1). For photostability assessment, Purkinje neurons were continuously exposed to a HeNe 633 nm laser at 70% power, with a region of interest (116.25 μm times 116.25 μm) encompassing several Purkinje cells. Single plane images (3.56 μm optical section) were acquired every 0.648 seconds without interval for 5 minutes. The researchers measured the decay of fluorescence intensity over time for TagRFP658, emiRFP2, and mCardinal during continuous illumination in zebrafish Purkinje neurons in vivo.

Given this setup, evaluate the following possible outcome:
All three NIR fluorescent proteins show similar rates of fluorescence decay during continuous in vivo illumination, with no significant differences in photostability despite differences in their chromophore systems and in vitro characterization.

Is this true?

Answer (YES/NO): NO